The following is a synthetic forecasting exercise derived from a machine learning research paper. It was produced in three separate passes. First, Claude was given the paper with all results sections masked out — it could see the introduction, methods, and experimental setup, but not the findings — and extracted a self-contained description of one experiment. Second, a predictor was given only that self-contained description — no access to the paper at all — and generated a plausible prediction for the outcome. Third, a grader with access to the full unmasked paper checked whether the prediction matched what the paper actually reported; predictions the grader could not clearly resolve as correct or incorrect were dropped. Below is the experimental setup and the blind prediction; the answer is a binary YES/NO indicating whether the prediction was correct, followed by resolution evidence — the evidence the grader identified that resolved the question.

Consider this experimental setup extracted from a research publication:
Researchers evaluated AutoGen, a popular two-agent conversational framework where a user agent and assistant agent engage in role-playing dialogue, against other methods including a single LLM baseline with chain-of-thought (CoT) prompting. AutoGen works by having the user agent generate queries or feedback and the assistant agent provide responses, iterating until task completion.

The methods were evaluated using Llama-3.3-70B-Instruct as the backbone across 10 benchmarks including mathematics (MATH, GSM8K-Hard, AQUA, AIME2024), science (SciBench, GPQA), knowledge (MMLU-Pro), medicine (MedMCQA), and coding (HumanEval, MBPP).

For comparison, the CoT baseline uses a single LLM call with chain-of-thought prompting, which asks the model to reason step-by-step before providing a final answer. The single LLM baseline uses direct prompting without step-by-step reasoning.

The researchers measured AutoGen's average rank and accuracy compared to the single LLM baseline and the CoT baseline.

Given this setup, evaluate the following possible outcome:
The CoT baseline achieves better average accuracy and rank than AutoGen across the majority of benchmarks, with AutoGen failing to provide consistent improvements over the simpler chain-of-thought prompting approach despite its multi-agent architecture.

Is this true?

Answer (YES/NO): YES